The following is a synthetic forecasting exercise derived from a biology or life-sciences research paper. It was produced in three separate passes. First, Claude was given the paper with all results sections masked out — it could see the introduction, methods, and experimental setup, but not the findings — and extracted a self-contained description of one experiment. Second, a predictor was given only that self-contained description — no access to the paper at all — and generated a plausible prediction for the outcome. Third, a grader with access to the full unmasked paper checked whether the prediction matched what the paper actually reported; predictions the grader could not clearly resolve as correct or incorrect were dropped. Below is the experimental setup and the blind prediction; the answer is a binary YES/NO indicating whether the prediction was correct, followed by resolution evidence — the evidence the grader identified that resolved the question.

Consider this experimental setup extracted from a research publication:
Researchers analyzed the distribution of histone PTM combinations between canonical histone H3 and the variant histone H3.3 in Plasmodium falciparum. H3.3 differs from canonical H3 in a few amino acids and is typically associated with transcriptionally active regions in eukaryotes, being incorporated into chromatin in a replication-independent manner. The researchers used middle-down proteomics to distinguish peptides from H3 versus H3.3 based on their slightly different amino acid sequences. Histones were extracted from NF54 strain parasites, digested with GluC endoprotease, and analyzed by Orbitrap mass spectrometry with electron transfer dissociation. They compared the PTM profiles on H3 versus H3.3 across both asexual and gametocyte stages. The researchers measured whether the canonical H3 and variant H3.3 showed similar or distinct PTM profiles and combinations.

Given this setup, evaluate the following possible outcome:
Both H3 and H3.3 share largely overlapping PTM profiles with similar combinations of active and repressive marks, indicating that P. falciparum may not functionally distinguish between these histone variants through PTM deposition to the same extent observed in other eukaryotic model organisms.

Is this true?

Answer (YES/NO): NO